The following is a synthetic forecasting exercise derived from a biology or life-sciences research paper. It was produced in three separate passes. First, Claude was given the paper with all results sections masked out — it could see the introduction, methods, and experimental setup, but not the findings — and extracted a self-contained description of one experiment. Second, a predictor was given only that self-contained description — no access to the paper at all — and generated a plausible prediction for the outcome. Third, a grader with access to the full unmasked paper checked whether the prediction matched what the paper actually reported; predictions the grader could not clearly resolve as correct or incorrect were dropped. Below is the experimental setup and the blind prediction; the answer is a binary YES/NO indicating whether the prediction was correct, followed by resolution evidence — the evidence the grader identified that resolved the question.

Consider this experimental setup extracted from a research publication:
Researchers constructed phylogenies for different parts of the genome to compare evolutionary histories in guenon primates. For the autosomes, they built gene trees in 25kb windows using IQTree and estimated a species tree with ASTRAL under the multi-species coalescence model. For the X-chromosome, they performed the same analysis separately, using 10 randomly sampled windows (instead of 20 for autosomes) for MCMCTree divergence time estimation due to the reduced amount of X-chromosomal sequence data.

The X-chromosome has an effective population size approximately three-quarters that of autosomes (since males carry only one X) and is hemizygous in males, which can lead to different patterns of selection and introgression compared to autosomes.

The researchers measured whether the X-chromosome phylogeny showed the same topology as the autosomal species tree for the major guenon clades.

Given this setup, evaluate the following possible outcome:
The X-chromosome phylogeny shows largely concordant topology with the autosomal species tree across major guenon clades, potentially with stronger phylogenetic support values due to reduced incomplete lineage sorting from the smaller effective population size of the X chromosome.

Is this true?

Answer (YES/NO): NO